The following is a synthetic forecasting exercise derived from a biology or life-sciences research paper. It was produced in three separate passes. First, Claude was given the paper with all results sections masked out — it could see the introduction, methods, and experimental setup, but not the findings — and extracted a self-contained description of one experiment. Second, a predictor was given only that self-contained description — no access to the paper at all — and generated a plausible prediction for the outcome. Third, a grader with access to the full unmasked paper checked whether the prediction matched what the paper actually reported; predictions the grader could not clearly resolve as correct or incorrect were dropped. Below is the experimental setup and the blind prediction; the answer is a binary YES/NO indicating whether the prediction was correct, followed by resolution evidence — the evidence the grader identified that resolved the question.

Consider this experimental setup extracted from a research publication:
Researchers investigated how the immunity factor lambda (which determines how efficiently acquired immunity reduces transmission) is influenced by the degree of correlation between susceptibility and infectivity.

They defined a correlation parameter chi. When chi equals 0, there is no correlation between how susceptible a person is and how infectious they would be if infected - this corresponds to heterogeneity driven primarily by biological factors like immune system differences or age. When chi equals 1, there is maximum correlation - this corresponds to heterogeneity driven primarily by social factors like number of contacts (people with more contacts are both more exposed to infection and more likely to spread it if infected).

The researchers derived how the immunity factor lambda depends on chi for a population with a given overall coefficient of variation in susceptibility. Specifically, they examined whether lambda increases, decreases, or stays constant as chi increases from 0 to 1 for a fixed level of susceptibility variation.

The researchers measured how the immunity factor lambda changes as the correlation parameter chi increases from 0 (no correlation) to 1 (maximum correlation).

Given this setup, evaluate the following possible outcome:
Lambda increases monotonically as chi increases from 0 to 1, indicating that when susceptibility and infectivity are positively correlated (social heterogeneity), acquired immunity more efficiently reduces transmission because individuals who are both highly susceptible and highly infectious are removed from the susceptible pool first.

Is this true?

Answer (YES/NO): YES